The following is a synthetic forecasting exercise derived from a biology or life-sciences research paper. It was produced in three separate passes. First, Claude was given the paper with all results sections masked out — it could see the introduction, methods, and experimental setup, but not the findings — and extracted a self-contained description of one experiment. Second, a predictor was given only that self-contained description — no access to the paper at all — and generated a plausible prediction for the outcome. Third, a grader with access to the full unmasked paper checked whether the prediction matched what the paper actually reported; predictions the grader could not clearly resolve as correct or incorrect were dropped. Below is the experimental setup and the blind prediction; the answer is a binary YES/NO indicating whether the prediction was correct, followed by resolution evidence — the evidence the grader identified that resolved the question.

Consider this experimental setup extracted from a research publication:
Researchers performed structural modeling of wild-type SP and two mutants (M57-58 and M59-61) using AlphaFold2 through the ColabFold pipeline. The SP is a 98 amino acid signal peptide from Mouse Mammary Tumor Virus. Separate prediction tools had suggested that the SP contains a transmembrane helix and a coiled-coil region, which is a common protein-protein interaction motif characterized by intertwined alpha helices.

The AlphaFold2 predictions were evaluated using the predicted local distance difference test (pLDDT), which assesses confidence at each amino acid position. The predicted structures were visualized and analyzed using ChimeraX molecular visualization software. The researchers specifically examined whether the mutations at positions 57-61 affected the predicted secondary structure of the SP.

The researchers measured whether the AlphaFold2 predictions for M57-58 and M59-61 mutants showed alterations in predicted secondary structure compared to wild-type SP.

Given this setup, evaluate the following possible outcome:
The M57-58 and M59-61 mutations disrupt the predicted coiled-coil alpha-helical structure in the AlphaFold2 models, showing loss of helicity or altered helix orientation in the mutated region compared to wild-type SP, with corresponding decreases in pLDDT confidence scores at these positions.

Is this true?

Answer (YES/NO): NO